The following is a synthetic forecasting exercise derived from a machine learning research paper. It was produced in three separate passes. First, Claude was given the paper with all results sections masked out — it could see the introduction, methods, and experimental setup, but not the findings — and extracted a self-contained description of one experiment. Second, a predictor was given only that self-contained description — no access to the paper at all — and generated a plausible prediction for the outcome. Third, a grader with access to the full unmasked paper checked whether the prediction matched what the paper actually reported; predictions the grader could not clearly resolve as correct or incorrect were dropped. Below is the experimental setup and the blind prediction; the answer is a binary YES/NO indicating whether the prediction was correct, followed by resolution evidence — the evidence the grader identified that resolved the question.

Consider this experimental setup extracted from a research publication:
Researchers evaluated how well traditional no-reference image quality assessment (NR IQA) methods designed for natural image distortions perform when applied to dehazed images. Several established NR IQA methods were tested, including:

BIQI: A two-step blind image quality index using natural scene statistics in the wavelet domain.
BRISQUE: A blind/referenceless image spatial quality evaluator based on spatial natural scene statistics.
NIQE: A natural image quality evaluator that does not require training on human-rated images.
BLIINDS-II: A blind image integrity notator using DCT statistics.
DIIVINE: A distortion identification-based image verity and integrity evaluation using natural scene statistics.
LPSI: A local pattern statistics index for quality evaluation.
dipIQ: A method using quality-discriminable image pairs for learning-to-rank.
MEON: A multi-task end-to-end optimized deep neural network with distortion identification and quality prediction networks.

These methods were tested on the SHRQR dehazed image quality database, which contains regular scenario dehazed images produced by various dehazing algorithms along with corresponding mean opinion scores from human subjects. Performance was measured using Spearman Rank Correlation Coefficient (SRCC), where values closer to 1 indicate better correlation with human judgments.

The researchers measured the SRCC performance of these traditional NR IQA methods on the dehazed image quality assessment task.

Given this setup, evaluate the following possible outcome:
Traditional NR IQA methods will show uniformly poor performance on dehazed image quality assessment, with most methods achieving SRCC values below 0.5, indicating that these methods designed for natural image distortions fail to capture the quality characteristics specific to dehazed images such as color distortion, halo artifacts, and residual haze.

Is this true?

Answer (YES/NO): YES